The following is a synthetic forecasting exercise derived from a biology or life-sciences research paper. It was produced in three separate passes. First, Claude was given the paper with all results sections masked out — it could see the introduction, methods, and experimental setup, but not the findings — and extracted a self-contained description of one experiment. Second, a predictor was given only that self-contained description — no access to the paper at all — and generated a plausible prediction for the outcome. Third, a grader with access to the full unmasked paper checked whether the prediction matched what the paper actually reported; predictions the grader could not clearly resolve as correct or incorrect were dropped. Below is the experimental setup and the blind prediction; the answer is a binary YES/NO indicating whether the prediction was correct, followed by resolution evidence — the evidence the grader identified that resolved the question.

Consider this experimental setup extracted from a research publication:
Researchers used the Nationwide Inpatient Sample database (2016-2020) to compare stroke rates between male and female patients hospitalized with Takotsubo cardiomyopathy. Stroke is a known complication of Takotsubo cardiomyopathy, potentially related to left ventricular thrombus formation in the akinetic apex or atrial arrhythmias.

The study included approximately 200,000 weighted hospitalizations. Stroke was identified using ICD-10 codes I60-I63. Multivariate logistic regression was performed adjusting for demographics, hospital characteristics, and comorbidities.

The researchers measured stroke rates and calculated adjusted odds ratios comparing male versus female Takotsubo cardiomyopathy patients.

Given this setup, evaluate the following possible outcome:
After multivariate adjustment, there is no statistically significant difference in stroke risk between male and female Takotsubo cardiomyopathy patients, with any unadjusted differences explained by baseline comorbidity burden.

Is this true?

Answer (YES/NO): NO